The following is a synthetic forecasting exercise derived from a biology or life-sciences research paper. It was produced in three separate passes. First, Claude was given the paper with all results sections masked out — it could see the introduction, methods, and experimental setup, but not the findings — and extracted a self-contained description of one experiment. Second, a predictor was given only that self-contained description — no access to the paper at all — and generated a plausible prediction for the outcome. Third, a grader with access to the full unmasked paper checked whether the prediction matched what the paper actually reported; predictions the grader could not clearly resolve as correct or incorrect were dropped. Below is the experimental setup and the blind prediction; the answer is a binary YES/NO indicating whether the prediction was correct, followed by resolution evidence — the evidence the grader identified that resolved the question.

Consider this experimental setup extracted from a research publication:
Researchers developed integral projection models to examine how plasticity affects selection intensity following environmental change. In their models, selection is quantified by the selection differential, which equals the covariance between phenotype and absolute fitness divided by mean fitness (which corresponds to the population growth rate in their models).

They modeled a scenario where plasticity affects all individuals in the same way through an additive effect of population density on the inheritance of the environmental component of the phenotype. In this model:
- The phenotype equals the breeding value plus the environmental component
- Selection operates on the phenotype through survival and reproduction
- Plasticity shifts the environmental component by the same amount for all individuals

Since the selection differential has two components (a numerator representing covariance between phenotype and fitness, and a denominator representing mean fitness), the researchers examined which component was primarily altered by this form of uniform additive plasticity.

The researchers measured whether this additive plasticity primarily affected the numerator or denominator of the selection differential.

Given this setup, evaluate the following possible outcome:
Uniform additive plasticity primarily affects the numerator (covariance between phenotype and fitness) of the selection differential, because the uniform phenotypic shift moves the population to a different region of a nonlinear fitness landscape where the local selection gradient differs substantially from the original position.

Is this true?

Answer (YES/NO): NO